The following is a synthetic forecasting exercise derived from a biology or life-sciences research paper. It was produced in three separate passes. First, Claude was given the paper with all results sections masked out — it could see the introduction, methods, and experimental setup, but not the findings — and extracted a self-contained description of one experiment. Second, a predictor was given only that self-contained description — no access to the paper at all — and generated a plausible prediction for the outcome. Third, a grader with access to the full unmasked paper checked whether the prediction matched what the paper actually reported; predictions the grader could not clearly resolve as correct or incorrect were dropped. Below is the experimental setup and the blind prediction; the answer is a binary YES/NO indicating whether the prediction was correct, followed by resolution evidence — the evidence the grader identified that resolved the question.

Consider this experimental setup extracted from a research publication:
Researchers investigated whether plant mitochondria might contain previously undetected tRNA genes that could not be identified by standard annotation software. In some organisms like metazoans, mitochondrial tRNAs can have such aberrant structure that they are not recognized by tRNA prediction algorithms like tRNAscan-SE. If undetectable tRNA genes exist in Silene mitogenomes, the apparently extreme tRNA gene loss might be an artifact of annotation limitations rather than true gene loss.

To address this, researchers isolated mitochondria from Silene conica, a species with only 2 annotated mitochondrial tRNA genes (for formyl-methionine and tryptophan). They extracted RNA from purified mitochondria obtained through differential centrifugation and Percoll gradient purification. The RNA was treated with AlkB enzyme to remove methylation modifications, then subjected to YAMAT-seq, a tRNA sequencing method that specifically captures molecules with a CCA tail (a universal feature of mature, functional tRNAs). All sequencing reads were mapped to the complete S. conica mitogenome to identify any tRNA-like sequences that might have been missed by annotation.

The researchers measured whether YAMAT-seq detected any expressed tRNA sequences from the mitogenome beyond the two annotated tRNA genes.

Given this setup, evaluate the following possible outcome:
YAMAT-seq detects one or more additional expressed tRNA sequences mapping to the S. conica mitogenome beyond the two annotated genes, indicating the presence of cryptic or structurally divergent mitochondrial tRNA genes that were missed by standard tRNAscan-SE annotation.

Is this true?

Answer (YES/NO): NO